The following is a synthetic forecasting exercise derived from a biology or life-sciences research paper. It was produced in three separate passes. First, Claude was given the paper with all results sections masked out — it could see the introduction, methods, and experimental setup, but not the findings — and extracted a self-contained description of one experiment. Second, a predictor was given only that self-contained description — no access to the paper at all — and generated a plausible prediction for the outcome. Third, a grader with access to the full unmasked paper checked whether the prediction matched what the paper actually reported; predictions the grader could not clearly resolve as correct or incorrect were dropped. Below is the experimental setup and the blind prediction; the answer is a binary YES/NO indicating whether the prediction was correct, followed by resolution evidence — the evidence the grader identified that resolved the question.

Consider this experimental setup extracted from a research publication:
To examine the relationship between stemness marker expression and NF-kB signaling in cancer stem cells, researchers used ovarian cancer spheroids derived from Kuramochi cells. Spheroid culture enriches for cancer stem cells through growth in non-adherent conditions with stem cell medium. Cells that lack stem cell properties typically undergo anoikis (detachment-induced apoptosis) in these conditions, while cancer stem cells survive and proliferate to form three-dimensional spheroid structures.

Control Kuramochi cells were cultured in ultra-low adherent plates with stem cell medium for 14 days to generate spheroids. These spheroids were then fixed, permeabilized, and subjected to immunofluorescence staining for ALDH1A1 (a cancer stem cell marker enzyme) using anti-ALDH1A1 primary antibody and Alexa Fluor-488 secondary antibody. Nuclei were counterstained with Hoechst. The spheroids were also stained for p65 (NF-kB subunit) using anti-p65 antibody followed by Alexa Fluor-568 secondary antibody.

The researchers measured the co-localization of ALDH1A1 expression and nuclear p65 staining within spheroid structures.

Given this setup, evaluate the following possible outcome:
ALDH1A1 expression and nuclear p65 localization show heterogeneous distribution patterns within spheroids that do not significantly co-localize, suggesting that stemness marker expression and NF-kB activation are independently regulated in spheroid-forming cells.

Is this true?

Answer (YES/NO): NO